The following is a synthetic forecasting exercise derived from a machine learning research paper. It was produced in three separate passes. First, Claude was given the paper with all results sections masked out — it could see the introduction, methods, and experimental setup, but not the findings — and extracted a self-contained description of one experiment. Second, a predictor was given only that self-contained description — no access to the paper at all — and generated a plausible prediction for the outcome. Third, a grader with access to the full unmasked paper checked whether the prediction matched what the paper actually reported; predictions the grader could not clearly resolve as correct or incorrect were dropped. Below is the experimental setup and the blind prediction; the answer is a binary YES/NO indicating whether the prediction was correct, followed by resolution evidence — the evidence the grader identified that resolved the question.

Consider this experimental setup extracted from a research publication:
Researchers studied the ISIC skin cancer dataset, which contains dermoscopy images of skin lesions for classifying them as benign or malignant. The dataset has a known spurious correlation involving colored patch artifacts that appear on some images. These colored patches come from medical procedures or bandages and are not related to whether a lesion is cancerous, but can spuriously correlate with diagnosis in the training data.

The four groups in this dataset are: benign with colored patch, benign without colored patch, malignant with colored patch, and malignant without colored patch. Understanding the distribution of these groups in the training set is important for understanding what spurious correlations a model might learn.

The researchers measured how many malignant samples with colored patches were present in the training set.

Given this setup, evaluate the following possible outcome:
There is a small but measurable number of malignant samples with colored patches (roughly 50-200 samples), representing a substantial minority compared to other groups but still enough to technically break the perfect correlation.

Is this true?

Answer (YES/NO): NO